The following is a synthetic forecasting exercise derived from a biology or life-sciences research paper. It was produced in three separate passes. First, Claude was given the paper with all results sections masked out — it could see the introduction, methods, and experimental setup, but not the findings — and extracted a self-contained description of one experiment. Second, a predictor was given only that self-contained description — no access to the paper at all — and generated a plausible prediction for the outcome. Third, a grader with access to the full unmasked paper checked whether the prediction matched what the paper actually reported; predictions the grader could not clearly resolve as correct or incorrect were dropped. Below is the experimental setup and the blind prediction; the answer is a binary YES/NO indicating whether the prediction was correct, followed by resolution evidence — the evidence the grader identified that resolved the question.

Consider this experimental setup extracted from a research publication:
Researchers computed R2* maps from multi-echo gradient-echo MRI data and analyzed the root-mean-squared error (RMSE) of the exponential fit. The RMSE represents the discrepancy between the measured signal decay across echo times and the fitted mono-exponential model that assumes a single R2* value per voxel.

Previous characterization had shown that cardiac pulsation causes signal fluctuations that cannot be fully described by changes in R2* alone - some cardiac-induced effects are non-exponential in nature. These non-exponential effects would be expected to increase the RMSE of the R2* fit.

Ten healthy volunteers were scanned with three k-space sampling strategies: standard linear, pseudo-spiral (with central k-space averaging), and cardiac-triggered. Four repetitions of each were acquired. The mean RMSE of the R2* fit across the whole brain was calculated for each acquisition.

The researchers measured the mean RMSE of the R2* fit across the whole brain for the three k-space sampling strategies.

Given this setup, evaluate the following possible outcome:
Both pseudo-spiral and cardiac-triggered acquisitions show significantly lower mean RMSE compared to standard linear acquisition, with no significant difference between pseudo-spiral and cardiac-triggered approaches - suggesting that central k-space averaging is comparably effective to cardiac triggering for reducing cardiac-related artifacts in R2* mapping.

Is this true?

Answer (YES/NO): NO